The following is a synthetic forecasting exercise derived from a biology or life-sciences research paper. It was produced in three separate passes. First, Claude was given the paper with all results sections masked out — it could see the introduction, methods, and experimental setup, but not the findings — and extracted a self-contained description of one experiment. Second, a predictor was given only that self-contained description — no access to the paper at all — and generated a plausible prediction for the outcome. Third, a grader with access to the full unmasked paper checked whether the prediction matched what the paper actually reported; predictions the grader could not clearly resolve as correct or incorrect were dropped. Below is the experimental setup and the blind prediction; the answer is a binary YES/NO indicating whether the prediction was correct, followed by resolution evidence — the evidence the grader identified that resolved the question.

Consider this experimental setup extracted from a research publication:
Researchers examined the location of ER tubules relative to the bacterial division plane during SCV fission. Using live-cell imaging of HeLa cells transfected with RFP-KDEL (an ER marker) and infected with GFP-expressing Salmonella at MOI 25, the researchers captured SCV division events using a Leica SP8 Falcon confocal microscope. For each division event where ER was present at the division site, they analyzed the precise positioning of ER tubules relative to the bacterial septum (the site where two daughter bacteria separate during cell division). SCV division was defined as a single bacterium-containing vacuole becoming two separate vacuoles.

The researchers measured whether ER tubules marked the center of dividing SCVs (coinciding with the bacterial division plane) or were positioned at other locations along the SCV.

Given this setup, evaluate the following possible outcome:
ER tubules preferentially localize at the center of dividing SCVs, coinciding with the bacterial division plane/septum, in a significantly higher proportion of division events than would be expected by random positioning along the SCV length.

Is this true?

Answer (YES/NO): YES